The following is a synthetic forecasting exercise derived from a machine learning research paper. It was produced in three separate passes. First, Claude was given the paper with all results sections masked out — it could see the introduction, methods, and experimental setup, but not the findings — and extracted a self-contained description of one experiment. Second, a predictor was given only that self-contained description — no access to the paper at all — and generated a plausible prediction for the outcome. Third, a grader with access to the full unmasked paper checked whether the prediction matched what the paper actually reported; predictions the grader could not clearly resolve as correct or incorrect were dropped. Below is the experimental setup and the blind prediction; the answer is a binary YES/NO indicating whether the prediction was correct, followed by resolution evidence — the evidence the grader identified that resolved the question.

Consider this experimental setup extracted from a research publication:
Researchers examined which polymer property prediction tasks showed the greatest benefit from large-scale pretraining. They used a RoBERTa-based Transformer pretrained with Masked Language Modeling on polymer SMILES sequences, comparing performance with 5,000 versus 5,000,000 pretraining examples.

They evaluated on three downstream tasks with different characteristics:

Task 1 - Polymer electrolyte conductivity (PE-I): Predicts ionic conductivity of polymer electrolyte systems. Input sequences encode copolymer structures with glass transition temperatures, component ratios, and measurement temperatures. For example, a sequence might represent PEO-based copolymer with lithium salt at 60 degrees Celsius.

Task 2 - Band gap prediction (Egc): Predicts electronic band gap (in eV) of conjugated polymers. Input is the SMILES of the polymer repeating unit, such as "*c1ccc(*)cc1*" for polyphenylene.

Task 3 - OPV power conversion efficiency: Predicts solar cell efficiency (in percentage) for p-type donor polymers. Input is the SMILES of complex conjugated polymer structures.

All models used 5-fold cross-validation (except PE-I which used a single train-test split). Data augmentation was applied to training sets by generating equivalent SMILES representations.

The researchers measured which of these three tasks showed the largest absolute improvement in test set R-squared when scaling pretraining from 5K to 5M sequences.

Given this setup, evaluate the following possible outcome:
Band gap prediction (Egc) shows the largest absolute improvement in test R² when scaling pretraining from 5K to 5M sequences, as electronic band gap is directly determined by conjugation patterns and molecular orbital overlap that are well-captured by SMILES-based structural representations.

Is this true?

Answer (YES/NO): NO